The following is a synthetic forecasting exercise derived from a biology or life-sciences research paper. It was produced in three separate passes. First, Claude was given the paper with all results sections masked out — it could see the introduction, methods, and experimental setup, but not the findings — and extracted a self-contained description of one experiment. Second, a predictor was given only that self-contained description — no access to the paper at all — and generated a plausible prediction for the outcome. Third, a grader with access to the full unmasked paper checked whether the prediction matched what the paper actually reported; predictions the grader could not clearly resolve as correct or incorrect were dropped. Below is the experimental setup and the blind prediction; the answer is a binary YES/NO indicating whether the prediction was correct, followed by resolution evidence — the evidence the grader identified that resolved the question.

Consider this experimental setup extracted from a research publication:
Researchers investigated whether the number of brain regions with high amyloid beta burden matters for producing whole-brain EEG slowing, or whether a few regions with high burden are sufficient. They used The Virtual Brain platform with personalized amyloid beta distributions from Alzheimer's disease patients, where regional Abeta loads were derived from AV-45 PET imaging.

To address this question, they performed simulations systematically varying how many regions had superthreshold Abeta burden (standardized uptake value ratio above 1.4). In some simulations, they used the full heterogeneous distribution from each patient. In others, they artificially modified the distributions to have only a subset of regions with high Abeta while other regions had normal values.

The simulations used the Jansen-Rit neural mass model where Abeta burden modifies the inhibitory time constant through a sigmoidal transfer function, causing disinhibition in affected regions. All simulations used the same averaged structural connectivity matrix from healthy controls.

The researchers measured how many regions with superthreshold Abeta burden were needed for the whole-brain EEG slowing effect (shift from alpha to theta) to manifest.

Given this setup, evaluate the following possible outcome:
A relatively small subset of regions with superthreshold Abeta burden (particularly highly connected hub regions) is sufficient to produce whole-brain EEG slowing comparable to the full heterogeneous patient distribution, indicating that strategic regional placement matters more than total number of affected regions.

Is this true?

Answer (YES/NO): NO